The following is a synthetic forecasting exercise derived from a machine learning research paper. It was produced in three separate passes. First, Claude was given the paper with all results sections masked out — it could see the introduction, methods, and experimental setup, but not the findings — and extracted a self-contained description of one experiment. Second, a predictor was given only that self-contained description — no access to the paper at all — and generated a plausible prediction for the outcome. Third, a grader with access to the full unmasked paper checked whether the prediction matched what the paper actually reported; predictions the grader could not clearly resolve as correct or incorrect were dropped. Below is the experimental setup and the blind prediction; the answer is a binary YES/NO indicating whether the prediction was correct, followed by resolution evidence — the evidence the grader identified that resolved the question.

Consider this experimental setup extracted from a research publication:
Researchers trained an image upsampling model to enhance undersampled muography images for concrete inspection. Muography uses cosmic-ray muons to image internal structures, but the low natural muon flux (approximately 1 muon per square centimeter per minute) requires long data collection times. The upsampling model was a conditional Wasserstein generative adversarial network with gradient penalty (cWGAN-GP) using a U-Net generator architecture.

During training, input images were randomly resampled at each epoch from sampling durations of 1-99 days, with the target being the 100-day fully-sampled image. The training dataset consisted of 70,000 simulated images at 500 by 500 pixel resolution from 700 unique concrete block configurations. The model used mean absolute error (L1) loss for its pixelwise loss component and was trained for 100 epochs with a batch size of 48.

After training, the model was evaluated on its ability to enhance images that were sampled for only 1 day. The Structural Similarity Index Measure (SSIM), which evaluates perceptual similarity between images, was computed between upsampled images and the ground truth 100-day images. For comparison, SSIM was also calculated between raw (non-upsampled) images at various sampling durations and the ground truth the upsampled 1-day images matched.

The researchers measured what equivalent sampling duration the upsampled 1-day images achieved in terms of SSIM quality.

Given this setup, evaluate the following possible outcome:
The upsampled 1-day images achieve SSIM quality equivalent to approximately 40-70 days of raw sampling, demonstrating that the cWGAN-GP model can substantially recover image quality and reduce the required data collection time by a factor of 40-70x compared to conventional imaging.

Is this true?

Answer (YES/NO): NO